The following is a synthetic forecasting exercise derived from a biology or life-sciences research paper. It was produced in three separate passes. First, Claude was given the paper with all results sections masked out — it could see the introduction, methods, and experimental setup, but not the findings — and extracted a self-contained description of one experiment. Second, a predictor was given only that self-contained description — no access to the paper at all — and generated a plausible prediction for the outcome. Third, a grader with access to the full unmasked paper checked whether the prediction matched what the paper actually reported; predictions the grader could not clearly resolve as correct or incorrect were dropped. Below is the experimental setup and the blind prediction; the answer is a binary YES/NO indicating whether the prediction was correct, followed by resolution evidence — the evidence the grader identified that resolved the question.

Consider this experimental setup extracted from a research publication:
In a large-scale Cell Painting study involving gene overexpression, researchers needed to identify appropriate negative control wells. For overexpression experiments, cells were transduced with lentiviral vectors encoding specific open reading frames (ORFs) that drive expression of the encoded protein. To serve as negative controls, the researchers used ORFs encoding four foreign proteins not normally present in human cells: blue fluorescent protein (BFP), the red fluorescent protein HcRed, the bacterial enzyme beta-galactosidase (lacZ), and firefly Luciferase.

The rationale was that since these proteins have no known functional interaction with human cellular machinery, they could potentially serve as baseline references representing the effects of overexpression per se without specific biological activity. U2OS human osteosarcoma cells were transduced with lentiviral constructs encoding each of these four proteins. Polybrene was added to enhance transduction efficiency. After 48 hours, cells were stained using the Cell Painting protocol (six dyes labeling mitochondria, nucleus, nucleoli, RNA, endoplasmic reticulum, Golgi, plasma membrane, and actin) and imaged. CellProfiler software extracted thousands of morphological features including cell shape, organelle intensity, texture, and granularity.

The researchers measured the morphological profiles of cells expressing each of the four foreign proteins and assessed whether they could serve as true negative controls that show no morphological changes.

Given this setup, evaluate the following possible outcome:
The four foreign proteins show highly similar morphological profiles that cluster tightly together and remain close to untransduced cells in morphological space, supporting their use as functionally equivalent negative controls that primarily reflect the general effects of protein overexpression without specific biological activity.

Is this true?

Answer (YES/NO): NO